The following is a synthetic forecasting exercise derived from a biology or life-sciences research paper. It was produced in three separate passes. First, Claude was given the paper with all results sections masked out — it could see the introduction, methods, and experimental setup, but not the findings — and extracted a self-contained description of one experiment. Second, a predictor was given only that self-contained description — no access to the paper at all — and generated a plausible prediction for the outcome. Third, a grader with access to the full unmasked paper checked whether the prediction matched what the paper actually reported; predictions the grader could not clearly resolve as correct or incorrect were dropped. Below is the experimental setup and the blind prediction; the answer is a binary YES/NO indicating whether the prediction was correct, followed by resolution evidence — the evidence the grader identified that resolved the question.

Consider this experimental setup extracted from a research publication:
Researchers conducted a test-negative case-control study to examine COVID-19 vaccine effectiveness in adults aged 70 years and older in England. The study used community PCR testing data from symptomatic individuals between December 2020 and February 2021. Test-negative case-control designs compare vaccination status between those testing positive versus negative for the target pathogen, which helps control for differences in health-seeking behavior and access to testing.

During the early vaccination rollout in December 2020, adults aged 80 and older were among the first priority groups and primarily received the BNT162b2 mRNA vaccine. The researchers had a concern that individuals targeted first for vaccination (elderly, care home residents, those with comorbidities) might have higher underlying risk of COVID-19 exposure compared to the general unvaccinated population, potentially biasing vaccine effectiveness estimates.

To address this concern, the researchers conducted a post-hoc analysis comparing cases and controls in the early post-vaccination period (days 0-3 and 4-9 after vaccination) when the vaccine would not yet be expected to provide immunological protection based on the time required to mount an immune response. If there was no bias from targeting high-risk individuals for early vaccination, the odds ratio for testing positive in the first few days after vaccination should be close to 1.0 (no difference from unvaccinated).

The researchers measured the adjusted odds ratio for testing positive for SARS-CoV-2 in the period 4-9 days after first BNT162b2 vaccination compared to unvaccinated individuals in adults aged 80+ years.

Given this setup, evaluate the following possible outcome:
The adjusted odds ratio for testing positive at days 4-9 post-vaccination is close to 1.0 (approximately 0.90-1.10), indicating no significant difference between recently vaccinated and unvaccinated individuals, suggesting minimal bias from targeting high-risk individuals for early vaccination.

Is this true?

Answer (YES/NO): NO